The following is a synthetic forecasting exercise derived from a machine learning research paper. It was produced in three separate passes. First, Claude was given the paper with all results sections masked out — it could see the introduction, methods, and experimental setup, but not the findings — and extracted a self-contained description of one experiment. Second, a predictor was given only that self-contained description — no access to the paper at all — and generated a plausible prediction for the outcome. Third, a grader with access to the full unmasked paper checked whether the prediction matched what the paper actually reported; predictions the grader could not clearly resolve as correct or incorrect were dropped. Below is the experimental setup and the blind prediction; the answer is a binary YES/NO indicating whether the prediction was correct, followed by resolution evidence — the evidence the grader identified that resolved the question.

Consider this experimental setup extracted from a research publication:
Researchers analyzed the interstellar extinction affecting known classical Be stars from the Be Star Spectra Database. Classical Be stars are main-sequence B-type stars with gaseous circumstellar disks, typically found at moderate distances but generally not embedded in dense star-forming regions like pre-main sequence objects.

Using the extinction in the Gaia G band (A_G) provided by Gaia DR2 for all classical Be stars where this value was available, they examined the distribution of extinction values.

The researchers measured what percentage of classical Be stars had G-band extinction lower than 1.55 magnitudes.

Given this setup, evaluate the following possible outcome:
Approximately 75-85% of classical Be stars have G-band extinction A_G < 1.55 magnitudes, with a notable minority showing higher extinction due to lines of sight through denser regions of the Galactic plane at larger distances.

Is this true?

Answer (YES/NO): NO